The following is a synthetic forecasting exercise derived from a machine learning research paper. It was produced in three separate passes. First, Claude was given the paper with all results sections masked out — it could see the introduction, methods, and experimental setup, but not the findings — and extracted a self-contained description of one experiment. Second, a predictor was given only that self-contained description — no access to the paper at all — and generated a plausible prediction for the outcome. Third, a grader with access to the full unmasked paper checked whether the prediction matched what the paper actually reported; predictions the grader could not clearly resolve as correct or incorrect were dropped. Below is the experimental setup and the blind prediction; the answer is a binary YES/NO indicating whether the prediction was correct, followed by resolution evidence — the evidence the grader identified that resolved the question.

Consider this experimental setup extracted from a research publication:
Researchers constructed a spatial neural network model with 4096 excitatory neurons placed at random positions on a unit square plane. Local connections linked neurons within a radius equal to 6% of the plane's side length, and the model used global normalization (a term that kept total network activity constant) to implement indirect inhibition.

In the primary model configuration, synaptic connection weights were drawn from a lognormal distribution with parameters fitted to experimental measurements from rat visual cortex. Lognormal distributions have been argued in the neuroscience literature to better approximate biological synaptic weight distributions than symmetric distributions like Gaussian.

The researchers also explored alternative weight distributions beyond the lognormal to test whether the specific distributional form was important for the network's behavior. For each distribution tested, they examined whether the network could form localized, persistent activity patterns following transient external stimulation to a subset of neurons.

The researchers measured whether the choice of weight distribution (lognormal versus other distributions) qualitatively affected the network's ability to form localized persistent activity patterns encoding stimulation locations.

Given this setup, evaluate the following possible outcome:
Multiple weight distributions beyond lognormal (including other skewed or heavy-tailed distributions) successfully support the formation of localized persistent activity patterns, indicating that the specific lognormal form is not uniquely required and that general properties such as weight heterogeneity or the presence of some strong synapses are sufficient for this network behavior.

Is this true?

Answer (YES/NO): YES